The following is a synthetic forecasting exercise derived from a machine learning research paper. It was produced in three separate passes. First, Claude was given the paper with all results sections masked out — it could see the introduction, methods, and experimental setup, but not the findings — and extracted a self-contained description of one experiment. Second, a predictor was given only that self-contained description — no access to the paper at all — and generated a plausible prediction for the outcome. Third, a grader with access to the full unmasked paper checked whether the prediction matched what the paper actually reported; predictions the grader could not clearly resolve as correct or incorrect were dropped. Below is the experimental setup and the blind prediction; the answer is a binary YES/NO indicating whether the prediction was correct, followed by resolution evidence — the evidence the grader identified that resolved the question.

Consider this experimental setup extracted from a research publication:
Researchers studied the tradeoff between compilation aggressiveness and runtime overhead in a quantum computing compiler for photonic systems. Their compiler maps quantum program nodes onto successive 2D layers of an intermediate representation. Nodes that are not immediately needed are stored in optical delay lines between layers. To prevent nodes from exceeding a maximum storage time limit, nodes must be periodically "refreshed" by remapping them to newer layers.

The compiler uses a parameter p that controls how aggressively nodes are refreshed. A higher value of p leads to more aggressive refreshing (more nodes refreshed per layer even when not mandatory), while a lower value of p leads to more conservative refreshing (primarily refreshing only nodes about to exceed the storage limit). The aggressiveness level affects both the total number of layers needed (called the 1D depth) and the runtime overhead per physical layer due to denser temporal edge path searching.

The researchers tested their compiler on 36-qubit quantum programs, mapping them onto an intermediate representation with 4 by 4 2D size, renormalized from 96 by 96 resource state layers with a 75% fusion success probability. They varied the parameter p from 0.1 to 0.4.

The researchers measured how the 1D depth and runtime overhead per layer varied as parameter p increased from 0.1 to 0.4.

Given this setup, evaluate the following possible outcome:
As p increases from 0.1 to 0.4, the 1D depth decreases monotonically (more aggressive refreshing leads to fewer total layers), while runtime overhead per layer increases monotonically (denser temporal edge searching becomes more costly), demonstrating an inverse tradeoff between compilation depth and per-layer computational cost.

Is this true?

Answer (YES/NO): NO